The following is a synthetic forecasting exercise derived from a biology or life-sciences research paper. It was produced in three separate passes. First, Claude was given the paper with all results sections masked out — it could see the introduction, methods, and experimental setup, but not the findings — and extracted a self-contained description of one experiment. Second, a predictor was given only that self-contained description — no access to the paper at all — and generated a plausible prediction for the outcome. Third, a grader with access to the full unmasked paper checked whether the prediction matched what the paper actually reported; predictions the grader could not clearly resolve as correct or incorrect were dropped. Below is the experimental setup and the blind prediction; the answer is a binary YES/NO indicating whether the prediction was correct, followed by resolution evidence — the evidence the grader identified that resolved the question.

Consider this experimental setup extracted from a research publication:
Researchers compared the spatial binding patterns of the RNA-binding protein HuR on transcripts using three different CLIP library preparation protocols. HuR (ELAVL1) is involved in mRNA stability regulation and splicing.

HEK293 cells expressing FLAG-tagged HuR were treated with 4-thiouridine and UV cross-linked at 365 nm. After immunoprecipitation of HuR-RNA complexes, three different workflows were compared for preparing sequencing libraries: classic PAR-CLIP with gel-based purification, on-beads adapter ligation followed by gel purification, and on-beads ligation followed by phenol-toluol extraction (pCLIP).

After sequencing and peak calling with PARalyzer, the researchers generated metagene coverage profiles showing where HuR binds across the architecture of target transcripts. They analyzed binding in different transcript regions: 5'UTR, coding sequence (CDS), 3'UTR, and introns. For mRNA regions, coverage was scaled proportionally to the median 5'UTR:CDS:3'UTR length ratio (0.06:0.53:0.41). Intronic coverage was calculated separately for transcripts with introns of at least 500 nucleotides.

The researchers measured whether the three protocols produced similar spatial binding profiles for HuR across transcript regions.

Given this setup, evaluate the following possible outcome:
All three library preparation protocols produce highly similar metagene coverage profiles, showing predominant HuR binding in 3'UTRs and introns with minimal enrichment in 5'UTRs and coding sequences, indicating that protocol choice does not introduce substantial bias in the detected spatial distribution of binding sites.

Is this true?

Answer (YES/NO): YES